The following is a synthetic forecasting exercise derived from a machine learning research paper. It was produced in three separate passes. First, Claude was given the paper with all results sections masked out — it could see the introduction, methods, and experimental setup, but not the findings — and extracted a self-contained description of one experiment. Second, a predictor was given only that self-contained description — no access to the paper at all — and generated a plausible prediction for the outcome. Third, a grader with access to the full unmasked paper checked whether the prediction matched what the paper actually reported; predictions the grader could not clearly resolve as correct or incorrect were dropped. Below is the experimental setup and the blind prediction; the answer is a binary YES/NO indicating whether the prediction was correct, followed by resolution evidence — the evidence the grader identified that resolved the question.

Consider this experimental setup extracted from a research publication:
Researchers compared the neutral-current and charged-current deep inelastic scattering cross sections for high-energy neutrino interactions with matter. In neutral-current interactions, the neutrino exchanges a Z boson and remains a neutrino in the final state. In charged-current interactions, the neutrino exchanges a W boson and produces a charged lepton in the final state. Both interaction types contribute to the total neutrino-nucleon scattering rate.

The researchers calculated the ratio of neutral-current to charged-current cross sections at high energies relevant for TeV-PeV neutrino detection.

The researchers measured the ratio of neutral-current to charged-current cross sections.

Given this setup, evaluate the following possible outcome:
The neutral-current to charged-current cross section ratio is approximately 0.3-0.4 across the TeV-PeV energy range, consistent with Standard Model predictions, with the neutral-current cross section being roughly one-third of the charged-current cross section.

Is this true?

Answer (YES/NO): YES